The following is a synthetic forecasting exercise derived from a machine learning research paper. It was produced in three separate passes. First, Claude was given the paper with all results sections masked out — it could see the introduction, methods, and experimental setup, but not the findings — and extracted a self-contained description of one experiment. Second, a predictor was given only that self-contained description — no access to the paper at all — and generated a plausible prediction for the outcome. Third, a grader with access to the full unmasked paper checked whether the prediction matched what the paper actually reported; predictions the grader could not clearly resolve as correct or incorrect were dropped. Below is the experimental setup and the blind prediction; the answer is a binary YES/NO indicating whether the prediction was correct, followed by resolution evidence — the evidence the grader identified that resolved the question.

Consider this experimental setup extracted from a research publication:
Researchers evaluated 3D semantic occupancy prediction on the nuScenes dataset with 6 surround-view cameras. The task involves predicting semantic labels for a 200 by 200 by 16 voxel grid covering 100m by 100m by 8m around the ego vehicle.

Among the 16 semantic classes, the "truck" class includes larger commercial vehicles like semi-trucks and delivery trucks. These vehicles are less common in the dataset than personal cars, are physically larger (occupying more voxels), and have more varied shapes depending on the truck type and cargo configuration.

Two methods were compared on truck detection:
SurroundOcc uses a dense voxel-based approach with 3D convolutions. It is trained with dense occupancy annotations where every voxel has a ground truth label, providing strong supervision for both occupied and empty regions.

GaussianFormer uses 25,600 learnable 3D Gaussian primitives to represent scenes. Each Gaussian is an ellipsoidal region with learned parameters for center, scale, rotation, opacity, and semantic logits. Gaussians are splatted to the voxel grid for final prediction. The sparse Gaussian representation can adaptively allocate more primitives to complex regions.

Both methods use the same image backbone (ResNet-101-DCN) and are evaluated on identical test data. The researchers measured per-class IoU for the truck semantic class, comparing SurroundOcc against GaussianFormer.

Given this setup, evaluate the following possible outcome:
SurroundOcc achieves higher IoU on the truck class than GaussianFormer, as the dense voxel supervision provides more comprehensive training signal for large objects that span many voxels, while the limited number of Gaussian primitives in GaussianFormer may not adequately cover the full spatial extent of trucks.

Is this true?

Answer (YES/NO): YES